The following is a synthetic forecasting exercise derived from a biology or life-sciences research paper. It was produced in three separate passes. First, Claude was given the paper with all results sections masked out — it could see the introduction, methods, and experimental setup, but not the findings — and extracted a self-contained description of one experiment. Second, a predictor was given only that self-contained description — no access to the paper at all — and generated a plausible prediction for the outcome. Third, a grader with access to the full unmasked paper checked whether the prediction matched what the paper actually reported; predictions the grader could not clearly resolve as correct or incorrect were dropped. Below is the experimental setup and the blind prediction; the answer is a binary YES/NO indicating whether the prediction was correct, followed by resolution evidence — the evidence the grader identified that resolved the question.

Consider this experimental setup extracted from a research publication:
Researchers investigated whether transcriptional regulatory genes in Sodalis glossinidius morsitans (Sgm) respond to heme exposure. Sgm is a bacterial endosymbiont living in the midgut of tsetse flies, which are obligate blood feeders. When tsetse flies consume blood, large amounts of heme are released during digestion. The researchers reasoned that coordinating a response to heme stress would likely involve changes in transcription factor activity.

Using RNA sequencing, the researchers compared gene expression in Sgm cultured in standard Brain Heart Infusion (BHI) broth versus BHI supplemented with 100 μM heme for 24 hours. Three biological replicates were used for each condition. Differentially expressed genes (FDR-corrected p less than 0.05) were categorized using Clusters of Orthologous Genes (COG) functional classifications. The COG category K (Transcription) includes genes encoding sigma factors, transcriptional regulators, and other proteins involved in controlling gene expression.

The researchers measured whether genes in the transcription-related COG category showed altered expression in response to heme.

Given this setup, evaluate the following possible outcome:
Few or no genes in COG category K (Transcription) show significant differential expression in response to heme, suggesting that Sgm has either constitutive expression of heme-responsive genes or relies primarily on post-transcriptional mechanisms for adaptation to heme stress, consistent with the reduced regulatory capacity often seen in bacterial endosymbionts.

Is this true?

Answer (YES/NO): NO